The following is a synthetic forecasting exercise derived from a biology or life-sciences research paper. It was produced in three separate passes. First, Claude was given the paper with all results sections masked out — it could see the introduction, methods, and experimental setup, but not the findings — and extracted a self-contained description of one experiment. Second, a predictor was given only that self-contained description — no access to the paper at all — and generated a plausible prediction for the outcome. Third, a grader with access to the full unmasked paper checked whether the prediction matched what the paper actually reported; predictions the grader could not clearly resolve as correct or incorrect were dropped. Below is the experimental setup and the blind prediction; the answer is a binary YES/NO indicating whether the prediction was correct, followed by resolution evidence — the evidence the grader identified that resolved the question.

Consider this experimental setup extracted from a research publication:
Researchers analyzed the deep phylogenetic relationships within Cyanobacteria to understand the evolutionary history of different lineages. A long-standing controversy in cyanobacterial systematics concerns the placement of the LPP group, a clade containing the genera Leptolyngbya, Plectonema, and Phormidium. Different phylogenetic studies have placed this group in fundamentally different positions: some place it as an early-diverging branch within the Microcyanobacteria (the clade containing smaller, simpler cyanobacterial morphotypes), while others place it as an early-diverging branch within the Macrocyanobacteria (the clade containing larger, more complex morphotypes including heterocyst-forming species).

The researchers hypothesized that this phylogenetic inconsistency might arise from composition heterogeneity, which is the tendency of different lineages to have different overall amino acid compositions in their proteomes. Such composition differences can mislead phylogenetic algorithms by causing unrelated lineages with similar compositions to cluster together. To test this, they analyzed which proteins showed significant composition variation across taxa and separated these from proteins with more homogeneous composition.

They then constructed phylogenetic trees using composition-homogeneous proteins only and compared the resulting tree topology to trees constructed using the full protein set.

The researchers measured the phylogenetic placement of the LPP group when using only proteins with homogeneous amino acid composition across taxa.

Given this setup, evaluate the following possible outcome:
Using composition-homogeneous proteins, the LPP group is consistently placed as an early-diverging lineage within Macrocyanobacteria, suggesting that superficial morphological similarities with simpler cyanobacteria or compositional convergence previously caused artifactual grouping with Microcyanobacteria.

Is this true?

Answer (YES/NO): NO